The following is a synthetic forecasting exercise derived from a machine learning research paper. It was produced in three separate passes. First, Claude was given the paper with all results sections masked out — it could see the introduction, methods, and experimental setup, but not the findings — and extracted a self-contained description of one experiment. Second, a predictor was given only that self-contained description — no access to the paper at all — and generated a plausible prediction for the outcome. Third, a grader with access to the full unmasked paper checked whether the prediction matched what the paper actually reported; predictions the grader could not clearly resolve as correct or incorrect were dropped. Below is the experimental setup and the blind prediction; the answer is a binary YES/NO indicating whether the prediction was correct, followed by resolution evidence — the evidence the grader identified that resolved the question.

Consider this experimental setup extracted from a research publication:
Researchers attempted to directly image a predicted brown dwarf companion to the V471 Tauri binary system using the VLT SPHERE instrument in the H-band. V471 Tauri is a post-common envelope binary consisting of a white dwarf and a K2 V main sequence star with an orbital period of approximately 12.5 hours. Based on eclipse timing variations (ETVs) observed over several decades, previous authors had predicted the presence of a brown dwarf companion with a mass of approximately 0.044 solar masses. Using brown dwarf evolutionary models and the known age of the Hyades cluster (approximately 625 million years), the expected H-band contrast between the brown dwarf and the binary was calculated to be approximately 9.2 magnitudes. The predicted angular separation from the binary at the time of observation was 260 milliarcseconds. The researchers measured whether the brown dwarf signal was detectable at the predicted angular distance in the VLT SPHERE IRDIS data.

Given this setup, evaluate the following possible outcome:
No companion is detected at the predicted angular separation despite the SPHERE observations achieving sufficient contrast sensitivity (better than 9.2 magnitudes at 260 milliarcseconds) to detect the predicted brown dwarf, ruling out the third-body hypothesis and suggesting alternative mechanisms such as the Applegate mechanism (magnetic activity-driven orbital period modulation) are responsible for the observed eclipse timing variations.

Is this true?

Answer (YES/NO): NO